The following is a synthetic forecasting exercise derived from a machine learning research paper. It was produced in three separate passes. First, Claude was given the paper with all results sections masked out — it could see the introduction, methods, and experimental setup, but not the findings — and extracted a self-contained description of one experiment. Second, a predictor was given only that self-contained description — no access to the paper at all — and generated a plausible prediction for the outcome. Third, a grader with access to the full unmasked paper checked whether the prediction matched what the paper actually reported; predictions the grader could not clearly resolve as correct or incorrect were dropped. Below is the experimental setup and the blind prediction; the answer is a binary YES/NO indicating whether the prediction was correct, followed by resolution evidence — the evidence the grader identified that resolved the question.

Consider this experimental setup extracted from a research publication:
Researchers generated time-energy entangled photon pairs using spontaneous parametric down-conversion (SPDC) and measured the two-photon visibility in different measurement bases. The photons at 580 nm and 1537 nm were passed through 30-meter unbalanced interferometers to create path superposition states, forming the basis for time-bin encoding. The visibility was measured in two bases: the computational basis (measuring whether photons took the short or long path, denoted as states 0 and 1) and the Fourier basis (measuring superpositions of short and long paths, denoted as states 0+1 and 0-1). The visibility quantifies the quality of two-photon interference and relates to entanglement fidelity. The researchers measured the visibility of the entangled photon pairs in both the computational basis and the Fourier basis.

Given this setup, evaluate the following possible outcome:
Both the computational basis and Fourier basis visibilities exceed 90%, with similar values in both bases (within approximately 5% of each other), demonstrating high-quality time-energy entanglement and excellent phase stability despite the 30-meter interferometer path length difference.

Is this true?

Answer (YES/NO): NO